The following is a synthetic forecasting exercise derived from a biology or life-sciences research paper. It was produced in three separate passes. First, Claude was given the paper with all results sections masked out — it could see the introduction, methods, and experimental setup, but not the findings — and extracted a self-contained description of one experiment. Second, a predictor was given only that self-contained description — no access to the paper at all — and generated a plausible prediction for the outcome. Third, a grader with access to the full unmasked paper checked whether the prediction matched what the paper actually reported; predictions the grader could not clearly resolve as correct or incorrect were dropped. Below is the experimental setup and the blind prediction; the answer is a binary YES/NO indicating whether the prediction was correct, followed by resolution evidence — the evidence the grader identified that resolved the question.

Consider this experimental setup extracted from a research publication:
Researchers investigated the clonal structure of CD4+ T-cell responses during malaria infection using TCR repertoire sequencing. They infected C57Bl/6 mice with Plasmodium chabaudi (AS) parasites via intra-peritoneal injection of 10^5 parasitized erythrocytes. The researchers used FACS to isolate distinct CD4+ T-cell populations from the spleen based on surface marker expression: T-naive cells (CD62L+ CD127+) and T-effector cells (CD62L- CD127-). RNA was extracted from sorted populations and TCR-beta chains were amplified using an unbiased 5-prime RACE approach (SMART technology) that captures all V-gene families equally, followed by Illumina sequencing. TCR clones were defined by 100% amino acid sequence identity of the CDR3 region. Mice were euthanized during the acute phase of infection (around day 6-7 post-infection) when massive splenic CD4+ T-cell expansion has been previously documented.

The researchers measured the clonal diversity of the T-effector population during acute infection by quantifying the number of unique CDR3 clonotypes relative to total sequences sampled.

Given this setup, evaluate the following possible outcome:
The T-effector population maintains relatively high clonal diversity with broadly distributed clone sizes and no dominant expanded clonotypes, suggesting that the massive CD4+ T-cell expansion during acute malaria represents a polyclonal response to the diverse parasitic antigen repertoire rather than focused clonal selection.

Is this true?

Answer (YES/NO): NO